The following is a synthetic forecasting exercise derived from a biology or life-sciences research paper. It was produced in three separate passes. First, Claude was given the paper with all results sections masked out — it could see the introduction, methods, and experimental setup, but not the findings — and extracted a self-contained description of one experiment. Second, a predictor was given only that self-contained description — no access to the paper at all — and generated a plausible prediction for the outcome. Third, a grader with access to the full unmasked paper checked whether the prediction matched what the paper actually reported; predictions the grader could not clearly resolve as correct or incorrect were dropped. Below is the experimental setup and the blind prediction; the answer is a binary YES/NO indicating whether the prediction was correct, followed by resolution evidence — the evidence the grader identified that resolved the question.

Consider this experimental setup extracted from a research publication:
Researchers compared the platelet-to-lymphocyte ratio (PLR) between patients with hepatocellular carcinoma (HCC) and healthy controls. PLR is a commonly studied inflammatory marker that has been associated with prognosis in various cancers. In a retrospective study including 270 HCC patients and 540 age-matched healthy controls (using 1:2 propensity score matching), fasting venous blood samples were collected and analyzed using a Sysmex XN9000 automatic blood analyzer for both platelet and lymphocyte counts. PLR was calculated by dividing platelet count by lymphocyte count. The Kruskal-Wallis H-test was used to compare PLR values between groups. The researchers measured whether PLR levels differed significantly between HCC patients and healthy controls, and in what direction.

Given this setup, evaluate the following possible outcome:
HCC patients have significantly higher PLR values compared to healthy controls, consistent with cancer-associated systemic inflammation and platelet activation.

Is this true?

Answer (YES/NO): NO